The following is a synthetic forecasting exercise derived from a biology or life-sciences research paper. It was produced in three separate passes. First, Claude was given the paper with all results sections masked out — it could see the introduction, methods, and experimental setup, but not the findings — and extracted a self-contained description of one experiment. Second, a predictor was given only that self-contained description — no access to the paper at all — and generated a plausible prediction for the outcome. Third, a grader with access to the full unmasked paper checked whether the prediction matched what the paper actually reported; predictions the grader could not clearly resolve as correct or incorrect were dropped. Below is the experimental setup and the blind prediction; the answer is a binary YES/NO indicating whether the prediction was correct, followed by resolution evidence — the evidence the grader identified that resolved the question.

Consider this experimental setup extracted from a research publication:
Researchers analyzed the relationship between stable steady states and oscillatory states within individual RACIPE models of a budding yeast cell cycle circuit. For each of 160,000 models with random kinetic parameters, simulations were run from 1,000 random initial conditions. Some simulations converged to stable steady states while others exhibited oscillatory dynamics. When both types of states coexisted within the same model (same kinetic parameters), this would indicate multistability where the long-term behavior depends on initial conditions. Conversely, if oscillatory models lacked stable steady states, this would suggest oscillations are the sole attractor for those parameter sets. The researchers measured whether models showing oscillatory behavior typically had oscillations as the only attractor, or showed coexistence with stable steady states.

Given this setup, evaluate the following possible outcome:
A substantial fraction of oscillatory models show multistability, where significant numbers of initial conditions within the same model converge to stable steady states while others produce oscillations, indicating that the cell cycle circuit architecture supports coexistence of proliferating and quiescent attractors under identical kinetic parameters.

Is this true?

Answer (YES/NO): YES